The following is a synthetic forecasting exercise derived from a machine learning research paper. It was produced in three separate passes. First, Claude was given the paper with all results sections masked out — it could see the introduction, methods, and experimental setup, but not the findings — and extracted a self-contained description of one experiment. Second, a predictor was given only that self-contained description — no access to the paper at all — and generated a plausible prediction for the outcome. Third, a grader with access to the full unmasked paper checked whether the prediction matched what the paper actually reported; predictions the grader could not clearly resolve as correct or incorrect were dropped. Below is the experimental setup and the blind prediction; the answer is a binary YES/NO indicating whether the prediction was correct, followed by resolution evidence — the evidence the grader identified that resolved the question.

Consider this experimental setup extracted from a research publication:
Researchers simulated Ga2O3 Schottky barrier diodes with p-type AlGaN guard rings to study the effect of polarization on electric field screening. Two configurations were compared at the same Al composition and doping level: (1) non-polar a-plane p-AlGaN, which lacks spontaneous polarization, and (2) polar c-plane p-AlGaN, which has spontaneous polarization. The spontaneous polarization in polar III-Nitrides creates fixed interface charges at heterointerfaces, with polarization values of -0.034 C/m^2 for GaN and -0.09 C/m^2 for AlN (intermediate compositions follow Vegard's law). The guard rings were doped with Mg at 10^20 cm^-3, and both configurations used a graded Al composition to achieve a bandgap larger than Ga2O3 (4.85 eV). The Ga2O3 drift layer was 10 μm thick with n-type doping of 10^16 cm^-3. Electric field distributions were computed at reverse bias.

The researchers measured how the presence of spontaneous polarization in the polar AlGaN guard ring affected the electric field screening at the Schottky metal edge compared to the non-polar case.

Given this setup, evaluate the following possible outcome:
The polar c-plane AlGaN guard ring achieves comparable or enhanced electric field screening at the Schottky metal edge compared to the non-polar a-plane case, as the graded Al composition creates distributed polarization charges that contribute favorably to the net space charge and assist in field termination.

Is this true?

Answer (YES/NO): NO